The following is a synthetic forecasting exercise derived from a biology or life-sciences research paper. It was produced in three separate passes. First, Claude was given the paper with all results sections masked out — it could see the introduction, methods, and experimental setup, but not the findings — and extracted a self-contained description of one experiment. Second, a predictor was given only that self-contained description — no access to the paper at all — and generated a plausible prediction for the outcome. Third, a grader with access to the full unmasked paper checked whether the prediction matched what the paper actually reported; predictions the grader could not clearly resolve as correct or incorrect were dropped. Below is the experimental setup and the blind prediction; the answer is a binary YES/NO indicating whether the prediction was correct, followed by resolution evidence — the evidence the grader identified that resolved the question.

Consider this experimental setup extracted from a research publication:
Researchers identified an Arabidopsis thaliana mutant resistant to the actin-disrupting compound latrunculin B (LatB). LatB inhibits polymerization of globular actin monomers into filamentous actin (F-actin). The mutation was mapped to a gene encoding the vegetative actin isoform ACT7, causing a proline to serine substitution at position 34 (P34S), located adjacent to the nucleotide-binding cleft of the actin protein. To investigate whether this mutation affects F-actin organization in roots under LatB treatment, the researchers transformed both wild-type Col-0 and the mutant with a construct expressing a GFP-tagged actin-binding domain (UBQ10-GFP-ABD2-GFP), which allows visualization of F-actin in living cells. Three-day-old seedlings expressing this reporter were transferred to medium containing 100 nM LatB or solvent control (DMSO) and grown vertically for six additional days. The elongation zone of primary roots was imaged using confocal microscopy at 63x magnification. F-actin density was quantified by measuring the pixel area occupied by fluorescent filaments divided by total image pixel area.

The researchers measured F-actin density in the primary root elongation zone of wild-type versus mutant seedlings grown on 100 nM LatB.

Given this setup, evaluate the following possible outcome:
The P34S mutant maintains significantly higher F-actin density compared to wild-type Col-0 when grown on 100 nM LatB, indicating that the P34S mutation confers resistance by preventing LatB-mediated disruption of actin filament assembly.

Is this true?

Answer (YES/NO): YES